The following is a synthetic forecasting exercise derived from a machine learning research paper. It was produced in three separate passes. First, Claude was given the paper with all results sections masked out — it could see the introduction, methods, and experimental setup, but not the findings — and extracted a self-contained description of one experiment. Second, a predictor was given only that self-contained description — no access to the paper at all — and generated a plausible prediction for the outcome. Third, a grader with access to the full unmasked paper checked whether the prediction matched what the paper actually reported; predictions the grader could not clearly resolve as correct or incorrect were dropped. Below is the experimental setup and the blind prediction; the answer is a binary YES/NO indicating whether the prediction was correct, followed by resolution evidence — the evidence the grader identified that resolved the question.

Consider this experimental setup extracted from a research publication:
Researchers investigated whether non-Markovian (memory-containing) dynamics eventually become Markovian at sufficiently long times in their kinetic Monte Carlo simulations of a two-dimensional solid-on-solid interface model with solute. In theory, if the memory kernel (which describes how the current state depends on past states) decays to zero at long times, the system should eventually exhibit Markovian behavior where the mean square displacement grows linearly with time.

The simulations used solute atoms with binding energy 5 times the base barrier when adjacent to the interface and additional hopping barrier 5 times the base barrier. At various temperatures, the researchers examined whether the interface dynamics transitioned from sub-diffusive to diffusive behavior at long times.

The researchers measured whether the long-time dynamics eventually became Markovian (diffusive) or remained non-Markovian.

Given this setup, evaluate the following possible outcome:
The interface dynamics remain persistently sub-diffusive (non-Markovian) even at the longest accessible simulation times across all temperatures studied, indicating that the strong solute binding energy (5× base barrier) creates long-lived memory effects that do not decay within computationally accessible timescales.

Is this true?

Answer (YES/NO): NO